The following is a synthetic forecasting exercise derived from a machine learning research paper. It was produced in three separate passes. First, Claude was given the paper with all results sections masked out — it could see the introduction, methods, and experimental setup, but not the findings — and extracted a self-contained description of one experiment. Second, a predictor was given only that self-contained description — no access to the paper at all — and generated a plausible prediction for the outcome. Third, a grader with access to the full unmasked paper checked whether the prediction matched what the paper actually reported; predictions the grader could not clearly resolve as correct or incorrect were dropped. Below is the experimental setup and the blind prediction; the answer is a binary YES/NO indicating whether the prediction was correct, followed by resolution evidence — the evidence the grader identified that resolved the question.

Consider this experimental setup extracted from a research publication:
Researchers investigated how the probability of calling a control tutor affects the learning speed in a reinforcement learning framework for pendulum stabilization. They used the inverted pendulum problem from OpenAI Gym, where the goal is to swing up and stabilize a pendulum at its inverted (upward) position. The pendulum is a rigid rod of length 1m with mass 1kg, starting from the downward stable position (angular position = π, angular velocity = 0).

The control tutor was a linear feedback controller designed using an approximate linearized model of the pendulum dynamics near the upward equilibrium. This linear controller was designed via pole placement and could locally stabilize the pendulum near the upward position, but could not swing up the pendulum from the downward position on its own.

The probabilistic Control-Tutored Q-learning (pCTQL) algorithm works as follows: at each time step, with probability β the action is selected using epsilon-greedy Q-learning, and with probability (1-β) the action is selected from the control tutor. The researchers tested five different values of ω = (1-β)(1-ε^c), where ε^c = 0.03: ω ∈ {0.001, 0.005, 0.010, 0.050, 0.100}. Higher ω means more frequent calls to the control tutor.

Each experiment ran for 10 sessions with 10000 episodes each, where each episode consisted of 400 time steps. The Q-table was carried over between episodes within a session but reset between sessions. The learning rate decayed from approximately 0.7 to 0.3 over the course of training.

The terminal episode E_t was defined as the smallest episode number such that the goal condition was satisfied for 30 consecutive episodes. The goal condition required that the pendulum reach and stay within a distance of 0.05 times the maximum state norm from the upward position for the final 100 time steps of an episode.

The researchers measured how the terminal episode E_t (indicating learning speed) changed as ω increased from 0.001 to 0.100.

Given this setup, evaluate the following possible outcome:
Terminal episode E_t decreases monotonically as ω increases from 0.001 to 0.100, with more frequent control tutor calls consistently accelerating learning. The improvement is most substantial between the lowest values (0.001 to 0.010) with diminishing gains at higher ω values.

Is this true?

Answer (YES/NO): NO